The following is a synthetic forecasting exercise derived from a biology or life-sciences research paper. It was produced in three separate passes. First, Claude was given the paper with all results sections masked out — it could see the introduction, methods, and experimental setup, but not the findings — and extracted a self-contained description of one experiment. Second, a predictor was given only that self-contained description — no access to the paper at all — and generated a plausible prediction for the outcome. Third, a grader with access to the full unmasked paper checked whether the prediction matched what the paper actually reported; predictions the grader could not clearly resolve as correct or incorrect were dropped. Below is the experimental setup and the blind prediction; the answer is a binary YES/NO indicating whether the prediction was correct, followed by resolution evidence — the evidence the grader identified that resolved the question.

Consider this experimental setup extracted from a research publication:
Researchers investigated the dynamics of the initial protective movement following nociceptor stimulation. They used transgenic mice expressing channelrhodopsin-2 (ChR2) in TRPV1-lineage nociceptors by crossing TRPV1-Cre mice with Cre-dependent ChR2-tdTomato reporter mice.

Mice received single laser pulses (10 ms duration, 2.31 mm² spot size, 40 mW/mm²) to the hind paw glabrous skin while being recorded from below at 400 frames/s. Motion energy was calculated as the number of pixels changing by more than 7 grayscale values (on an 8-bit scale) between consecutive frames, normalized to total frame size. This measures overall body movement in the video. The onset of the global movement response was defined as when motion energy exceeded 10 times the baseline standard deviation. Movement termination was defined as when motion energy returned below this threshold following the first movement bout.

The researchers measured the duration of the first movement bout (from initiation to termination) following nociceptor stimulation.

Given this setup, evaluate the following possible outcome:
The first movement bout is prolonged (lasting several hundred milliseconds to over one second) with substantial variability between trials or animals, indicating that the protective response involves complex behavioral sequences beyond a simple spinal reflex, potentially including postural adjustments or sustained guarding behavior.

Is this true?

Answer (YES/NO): NO